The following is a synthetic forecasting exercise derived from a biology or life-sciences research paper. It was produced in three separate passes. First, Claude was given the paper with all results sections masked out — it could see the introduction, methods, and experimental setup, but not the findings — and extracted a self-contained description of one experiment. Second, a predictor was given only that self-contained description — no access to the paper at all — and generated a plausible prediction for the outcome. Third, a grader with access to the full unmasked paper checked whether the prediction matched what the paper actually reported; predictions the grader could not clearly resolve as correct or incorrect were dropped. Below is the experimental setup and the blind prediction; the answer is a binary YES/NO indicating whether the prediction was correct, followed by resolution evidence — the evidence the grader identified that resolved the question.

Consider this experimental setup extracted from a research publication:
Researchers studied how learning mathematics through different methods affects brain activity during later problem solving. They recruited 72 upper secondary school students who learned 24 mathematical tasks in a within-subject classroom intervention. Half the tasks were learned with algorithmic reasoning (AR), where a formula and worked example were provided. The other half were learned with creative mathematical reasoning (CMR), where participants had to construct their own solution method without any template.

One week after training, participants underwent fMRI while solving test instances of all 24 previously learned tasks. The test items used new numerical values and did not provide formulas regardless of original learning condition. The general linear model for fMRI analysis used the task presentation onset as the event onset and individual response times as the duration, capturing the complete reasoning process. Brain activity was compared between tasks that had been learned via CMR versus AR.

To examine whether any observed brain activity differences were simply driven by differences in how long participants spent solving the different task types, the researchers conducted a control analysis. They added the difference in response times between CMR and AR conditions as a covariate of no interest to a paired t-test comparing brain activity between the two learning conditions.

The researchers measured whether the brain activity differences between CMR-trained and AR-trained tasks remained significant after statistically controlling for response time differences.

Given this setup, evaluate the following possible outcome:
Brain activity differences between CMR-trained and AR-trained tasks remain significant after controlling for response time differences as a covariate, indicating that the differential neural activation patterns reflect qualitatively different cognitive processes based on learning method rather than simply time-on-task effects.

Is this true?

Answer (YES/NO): YES